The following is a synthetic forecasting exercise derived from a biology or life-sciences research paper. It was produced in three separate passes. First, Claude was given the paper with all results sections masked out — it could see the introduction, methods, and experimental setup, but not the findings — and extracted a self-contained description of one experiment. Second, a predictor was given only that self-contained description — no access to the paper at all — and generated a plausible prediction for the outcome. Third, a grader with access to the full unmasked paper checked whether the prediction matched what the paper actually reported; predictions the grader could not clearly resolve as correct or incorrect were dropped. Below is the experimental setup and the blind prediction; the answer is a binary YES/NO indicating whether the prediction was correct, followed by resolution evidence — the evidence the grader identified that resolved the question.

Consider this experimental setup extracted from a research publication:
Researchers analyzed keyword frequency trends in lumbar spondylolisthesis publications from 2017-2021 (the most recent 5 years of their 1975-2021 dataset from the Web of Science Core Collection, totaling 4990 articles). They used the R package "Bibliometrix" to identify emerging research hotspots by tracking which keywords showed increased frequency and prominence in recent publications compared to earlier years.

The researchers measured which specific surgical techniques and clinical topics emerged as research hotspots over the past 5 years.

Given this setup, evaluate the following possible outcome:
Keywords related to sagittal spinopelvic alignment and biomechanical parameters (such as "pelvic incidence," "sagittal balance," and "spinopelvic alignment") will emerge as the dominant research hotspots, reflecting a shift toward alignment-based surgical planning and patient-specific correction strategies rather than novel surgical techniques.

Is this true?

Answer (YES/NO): NO